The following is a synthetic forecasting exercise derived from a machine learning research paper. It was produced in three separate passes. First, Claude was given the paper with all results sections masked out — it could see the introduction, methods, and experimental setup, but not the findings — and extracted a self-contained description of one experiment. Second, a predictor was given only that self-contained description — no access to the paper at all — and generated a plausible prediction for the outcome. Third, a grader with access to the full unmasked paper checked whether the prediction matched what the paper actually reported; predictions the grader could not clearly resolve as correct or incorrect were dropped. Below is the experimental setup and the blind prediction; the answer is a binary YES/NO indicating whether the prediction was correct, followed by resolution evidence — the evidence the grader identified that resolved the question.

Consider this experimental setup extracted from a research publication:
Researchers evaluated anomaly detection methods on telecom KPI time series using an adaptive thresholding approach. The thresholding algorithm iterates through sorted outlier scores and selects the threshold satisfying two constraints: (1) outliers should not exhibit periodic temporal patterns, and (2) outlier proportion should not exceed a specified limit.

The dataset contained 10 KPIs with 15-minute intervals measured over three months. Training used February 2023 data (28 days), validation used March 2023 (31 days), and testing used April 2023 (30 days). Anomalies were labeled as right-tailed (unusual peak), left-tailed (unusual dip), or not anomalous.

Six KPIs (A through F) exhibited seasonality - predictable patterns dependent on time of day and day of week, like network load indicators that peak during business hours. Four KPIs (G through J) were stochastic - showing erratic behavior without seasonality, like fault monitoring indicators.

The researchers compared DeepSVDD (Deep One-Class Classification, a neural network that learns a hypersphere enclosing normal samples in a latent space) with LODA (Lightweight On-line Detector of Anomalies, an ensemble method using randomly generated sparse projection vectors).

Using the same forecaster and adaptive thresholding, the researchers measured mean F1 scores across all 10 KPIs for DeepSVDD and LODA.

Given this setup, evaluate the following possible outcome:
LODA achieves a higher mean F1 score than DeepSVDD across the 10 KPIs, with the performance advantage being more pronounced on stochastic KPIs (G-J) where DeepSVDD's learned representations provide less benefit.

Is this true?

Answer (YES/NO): YES